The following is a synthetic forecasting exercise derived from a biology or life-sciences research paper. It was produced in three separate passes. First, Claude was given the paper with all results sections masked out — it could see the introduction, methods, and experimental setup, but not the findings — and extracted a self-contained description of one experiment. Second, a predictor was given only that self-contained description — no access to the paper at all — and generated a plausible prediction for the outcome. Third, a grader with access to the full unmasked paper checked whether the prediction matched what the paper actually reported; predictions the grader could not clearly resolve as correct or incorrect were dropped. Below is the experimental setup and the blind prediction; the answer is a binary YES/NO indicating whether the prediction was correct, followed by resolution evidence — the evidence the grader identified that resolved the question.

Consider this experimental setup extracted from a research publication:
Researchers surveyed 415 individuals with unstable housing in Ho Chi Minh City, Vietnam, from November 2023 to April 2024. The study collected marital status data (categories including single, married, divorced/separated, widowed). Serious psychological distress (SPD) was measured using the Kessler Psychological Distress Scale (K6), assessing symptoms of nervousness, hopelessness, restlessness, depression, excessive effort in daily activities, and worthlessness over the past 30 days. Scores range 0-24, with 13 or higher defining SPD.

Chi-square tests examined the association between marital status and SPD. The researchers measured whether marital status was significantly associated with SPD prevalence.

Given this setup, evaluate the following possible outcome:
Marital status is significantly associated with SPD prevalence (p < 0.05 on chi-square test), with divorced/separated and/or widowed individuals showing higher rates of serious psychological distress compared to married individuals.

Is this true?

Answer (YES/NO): NO